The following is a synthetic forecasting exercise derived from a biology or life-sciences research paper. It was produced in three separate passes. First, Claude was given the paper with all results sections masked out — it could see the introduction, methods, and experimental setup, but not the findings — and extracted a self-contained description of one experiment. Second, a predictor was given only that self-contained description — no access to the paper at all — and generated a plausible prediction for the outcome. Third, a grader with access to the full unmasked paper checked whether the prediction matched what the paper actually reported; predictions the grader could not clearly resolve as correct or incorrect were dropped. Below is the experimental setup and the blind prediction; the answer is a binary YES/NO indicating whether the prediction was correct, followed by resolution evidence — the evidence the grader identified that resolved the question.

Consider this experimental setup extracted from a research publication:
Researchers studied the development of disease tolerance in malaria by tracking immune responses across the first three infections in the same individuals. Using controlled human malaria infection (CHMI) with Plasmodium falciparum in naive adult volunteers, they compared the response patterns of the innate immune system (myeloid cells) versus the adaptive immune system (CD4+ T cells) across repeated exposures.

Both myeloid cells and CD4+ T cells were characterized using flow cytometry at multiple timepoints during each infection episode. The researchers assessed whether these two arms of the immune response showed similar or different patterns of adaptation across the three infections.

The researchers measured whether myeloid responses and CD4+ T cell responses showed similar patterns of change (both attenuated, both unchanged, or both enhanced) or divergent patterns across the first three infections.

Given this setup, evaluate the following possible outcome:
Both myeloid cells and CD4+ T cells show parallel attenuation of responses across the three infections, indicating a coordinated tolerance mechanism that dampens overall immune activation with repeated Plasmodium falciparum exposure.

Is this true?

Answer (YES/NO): NO